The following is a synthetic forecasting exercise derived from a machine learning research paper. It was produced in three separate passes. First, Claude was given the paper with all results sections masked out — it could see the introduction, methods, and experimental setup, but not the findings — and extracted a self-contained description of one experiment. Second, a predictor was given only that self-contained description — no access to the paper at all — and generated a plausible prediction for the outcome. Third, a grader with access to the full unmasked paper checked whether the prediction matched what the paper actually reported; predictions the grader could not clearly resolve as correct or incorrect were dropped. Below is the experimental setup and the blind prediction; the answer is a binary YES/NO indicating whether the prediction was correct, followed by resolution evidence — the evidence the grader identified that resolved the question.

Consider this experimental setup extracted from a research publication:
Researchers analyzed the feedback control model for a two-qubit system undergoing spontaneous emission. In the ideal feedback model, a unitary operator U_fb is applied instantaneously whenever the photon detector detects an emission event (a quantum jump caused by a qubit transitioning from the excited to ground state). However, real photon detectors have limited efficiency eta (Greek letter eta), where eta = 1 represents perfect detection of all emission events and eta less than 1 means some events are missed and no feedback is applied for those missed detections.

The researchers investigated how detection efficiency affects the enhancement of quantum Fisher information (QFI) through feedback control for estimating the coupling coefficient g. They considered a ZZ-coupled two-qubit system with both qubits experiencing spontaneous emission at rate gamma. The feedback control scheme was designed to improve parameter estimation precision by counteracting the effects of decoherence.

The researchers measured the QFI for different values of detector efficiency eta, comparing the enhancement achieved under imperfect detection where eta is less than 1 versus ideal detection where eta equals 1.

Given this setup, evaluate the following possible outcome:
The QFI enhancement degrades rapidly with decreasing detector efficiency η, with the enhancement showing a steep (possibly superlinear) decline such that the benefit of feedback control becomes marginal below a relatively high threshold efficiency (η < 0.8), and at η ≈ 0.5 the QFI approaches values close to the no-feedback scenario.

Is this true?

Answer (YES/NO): NO